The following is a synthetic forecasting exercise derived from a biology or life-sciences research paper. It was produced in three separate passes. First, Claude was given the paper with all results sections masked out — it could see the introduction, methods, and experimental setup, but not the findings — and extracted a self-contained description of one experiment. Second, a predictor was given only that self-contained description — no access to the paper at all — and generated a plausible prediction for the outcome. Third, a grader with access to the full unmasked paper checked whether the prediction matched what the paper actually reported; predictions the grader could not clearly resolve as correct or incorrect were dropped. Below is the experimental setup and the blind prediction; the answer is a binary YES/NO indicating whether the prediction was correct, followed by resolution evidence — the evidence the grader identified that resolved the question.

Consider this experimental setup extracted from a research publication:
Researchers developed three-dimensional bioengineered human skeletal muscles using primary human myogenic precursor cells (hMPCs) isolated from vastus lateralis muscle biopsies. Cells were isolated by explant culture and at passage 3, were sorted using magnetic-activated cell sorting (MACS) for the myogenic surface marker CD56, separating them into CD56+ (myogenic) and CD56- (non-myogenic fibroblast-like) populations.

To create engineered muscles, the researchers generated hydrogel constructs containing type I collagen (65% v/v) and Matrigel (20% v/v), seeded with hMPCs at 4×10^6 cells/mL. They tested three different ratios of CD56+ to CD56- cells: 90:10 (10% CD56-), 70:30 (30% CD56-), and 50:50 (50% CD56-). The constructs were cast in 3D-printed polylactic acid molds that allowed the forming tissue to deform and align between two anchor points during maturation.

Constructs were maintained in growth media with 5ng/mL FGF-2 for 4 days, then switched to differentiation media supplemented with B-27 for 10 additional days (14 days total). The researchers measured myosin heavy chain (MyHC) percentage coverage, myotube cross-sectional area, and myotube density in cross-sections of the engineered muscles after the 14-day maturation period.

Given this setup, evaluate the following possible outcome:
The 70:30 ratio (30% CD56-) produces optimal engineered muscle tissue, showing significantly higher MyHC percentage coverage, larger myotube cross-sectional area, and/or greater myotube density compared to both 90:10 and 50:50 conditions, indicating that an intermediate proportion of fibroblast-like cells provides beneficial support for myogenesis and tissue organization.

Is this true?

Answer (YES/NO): NO